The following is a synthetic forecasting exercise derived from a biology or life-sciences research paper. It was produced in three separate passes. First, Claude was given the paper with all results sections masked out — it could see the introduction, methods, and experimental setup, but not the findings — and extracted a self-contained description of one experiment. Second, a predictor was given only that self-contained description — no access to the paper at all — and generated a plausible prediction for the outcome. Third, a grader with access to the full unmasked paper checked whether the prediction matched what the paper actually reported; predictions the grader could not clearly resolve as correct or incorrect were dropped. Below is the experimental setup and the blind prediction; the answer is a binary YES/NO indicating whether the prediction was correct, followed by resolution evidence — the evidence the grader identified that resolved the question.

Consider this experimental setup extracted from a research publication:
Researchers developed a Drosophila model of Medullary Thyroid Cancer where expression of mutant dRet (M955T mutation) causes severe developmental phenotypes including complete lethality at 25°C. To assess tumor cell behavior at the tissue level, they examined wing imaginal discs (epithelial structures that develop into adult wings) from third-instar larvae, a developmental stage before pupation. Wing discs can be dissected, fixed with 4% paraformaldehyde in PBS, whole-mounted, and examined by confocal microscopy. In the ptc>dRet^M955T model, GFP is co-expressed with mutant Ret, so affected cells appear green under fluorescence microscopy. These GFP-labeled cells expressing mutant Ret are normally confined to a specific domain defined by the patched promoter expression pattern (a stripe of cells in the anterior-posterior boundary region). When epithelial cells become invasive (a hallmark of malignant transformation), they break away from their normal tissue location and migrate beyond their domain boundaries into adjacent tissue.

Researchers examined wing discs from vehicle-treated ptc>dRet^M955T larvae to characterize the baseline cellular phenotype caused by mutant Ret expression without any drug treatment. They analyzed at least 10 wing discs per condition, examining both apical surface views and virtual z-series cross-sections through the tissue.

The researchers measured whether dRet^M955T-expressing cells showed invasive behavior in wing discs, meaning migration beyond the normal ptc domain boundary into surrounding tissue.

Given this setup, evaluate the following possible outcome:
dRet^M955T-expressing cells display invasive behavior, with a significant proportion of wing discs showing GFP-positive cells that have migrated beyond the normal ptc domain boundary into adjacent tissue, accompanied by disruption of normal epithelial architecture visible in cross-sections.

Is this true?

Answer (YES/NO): YES